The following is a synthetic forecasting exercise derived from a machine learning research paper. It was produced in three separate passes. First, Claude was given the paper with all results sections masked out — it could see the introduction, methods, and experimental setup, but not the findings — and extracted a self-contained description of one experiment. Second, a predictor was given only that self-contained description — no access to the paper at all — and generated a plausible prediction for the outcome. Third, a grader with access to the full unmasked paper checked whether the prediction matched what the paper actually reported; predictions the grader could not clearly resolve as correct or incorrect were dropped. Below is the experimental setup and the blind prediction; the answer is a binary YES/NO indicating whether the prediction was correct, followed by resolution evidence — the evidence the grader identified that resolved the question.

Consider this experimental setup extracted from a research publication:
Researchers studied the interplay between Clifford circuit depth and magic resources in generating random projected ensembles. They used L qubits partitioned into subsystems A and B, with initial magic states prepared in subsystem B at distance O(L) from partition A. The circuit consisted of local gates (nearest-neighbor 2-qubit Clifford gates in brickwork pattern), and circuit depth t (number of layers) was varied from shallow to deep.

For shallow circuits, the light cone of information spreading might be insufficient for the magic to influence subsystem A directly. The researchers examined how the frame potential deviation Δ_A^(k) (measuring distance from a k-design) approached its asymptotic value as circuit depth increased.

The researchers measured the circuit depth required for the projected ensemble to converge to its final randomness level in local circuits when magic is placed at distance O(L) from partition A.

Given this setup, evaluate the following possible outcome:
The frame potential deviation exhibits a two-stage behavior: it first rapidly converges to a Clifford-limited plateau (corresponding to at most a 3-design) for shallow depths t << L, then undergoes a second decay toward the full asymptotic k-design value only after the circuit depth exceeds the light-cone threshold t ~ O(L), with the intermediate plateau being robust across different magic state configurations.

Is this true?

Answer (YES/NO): NO